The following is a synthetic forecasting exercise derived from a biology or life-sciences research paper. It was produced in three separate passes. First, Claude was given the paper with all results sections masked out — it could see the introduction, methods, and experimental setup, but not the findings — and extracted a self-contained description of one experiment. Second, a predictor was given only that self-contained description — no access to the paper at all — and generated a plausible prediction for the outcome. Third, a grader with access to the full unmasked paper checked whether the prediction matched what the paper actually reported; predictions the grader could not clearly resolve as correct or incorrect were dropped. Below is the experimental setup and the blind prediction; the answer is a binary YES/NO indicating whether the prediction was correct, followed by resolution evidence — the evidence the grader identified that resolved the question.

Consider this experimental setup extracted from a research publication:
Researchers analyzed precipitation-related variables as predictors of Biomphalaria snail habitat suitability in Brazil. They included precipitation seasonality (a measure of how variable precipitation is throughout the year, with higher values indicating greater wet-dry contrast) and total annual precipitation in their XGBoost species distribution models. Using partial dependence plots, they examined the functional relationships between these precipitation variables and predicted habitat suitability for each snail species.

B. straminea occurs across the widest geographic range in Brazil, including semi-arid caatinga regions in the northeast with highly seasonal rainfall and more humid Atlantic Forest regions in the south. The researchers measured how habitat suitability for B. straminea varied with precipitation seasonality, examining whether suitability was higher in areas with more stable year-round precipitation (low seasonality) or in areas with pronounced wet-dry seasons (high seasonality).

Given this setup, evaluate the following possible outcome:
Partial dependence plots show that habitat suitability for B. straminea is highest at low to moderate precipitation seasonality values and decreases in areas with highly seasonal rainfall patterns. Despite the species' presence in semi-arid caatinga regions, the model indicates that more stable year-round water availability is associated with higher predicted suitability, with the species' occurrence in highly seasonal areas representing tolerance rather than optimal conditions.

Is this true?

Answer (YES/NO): NO